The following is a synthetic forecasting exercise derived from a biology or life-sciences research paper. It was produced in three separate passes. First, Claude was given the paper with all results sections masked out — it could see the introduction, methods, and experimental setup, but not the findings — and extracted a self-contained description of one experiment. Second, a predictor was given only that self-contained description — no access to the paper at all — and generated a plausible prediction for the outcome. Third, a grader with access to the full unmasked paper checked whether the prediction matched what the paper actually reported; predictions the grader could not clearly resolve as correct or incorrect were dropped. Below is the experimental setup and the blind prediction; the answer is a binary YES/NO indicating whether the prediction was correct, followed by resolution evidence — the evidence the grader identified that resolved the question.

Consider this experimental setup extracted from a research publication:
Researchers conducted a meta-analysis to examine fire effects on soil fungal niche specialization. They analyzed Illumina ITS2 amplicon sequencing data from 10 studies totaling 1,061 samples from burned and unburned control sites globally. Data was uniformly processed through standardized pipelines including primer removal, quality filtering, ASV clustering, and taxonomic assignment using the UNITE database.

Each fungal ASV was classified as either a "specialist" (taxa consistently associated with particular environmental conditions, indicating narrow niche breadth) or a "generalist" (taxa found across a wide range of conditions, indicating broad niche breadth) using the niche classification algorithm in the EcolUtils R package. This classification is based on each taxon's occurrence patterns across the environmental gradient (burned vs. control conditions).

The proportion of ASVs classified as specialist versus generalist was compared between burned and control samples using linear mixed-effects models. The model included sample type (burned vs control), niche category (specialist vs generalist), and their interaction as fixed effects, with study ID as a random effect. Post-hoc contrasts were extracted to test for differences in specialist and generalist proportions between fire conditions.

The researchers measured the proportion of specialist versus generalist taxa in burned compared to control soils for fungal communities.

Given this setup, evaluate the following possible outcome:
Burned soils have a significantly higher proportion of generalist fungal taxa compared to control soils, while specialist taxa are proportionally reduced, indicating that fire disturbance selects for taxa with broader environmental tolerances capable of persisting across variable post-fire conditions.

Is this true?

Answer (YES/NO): NO